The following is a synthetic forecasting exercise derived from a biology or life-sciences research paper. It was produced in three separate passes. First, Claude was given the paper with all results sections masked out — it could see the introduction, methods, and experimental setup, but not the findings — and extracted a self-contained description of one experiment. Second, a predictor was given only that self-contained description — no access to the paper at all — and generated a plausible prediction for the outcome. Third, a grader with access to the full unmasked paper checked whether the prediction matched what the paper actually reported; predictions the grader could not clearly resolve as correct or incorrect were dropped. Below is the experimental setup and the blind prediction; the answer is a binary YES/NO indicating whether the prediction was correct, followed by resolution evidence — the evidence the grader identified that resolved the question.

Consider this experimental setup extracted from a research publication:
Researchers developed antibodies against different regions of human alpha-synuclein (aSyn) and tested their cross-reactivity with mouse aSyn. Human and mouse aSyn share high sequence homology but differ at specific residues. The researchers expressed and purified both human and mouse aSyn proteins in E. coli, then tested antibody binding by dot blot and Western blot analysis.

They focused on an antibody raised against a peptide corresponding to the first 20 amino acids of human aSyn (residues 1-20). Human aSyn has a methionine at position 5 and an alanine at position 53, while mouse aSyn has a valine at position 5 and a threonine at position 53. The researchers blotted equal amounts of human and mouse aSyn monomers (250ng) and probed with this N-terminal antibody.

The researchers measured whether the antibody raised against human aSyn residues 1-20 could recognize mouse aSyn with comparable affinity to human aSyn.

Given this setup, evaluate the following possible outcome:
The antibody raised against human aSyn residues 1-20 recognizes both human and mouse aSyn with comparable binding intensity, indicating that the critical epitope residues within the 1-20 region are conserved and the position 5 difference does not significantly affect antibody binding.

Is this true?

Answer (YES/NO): YES